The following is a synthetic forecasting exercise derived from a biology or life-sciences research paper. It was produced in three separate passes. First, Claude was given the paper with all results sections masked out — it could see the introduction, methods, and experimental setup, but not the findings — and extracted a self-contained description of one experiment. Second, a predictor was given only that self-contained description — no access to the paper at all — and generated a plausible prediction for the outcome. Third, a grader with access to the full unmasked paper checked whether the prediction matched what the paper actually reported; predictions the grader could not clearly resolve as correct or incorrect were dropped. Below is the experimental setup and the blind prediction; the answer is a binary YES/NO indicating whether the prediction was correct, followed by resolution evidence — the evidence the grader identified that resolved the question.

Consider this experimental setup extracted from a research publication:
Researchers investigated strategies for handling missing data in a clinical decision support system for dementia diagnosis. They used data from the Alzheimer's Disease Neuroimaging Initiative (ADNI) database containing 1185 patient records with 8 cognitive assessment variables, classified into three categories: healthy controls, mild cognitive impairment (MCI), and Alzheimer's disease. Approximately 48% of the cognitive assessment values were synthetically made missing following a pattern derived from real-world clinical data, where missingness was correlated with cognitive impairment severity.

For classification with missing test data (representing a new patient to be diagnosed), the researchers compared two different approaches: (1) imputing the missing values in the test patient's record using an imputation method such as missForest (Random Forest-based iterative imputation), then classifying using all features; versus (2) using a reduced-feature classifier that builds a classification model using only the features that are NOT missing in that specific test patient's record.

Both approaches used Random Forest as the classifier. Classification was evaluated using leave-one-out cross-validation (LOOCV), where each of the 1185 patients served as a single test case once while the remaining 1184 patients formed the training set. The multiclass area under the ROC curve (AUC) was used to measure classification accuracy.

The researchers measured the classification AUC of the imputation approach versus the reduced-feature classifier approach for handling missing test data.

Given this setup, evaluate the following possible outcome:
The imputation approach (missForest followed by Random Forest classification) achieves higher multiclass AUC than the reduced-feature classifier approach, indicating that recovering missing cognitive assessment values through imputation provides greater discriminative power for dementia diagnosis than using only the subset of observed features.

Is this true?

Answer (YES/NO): NO